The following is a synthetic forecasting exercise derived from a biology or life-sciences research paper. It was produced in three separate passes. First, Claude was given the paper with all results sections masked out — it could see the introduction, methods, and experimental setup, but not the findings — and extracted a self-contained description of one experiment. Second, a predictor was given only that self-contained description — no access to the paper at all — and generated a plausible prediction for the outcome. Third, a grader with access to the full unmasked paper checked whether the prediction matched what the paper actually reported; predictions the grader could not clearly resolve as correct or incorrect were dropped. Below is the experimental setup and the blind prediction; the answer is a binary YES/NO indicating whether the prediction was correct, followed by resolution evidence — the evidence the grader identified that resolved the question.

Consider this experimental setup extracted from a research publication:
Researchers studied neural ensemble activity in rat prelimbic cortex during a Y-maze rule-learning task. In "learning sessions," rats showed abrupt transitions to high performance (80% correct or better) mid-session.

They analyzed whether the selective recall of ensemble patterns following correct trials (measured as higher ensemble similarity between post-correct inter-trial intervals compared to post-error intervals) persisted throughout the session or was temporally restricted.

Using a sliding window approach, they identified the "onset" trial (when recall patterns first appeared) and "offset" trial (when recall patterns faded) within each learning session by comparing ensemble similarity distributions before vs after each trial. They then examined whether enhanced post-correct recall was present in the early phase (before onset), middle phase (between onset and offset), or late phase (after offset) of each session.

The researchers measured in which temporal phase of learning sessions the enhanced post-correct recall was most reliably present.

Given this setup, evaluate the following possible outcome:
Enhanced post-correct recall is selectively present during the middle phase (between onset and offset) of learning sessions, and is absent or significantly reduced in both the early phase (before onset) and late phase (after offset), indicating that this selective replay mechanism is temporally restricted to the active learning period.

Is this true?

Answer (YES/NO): YES